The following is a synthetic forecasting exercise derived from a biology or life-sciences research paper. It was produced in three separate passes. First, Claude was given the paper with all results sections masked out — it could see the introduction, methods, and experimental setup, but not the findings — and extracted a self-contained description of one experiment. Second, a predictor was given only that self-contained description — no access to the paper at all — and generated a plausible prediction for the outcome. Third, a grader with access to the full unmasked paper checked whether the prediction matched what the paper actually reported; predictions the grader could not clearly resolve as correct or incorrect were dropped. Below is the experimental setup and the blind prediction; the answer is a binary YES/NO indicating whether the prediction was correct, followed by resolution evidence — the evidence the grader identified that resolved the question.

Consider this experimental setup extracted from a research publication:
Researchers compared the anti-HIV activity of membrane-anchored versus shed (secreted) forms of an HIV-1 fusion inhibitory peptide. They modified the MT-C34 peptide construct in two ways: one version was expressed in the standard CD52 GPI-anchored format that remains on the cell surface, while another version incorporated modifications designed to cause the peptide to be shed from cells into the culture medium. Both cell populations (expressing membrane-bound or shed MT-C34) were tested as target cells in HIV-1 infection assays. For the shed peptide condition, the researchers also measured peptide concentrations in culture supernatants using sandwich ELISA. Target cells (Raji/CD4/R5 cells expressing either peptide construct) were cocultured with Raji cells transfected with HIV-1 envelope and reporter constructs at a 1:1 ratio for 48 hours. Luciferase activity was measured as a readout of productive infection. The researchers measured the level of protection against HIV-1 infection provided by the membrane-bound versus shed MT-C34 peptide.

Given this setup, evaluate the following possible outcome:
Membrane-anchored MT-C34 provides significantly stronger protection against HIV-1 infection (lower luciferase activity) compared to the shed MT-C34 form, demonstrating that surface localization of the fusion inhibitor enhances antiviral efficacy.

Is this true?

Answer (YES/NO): YES